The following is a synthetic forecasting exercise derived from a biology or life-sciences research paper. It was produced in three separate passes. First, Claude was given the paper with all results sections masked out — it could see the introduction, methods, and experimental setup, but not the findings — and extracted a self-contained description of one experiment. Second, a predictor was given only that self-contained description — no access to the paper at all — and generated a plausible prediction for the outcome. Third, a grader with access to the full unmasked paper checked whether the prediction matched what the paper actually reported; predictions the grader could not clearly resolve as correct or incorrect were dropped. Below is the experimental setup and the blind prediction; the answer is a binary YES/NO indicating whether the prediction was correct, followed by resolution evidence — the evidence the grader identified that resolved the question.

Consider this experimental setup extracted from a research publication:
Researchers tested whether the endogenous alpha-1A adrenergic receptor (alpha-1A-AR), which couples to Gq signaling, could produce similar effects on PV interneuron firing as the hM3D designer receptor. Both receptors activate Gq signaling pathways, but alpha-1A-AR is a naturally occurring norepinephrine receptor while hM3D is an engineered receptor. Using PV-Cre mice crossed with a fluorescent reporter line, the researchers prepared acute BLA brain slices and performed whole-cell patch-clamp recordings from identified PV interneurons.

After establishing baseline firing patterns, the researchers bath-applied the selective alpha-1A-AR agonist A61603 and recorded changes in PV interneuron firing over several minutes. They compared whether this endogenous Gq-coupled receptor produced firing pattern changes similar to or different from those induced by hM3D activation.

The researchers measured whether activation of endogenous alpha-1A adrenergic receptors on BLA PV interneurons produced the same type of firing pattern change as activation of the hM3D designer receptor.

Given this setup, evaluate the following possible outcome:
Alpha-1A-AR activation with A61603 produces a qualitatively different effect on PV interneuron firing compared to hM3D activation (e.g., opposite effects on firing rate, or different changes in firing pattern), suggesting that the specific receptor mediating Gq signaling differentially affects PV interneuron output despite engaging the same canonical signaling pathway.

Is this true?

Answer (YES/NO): NO